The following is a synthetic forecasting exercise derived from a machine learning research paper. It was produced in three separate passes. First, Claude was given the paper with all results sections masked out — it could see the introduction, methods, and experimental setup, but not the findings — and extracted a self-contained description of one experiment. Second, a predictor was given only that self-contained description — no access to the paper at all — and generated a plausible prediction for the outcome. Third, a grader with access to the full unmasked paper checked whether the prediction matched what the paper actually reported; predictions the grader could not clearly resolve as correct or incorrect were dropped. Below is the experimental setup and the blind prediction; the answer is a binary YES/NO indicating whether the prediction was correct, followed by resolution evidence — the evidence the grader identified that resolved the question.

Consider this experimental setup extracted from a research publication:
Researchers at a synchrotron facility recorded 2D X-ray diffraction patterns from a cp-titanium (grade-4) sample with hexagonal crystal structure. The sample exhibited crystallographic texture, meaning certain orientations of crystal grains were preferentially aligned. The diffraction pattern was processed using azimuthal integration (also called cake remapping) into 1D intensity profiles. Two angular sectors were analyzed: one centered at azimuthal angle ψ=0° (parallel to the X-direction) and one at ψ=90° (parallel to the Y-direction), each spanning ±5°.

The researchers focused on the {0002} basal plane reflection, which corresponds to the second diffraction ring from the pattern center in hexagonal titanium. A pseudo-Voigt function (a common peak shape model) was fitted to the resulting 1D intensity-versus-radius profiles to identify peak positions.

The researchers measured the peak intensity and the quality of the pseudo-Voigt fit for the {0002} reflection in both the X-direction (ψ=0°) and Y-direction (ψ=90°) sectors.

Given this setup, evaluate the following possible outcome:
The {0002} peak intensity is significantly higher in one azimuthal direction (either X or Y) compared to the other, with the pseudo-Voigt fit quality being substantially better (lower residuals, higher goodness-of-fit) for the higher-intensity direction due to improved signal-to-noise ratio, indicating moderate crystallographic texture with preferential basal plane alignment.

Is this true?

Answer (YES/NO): NO